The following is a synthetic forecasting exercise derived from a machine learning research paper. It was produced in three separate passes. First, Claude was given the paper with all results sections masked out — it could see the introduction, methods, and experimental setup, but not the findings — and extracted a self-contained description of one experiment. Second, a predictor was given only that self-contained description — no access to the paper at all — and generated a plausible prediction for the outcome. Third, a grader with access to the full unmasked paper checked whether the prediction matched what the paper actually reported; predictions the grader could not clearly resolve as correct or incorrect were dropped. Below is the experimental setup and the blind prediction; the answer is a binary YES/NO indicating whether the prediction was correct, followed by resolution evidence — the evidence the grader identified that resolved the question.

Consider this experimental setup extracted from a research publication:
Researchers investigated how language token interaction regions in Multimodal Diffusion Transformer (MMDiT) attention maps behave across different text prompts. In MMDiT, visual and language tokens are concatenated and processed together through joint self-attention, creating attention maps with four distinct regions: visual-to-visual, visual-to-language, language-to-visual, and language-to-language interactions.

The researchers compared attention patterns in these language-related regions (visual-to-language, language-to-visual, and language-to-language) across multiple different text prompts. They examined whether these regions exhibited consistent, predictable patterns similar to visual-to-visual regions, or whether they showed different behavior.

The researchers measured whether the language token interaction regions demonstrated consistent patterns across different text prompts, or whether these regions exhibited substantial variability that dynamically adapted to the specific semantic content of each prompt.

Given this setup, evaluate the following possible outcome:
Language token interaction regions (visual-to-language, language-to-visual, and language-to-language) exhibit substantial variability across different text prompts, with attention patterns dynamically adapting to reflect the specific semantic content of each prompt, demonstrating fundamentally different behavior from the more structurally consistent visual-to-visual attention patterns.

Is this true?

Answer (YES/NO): YES